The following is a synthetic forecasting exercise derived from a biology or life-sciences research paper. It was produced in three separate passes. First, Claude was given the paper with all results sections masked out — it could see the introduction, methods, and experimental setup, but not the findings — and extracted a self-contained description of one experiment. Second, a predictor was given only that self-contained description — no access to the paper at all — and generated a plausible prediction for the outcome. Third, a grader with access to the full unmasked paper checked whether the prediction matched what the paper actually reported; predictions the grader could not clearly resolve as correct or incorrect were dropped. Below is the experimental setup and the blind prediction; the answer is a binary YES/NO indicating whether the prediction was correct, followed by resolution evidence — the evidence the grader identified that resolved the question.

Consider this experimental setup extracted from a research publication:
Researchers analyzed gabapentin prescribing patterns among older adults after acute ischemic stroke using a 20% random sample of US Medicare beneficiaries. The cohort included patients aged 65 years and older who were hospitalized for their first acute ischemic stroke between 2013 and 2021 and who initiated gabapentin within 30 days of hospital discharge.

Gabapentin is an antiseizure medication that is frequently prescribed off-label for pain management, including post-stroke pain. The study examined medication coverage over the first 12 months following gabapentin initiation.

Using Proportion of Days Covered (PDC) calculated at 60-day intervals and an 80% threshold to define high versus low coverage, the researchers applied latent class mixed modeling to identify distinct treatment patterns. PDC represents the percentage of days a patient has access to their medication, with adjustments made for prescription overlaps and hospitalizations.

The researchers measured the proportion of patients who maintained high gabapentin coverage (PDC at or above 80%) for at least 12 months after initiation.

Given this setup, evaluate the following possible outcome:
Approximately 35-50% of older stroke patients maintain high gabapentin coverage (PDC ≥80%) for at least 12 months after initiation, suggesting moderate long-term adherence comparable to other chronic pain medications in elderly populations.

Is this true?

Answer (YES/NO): NO